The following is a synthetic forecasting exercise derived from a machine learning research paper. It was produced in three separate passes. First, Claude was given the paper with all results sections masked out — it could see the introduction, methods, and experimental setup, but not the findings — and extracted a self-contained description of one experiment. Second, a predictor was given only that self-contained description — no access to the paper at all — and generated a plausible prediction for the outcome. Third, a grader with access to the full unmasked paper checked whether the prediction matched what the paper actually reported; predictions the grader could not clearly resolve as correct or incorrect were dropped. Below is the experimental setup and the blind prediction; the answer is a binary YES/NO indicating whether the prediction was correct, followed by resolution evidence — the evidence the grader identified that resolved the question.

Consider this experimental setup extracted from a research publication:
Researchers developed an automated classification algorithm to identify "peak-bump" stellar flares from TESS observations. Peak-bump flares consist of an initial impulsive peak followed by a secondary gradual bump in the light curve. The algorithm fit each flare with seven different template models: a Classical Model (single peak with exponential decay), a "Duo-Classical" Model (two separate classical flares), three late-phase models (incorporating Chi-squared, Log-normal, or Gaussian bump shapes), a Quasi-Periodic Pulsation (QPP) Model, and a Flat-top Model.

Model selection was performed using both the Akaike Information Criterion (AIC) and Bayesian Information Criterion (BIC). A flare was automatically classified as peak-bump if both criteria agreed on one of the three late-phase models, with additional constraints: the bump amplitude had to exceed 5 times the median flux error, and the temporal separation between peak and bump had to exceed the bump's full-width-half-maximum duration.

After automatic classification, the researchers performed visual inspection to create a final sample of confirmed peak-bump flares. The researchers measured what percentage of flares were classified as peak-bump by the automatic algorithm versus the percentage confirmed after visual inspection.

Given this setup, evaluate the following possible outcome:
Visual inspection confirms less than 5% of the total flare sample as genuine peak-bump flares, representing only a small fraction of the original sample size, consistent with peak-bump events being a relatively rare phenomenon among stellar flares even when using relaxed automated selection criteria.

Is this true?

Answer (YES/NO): YES